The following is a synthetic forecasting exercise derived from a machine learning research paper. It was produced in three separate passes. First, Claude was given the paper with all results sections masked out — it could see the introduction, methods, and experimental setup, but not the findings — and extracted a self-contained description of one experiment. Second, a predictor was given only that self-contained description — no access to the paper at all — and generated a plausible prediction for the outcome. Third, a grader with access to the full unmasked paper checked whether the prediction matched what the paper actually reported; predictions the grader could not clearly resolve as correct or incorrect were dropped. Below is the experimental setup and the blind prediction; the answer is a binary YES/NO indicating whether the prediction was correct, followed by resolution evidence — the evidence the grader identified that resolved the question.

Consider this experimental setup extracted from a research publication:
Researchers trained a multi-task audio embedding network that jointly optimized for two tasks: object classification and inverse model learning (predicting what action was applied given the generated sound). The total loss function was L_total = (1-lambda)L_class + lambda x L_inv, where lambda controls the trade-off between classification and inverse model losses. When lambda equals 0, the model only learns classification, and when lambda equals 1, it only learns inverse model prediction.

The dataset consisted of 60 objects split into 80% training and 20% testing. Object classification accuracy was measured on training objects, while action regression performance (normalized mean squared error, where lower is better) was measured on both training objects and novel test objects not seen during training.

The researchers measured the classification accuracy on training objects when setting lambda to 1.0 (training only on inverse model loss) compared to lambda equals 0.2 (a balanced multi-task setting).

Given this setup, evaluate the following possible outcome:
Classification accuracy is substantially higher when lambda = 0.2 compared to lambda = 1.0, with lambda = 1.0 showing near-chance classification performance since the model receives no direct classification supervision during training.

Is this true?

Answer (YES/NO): YES